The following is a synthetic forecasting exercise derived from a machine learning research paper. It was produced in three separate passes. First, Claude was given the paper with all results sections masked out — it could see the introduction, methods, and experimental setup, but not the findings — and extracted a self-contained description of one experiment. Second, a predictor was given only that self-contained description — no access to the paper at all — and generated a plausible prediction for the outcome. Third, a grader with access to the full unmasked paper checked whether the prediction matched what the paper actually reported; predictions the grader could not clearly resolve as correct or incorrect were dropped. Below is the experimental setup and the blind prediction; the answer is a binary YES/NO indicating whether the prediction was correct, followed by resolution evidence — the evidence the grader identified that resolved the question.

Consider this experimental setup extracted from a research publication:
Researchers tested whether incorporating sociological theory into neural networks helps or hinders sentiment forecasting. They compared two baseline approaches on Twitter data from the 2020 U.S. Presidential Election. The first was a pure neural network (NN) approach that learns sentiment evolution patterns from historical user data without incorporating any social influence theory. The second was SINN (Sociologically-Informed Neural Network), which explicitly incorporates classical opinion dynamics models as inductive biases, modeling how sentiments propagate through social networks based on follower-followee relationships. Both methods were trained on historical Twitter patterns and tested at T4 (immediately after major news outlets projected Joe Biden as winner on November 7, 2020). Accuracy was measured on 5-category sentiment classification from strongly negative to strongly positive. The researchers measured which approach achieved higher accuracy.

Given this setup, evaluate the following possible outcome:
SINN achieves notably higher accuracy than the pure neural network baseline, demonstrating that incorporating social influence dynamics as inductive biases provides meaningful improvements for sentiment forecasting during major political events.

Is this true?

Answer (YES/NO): NO